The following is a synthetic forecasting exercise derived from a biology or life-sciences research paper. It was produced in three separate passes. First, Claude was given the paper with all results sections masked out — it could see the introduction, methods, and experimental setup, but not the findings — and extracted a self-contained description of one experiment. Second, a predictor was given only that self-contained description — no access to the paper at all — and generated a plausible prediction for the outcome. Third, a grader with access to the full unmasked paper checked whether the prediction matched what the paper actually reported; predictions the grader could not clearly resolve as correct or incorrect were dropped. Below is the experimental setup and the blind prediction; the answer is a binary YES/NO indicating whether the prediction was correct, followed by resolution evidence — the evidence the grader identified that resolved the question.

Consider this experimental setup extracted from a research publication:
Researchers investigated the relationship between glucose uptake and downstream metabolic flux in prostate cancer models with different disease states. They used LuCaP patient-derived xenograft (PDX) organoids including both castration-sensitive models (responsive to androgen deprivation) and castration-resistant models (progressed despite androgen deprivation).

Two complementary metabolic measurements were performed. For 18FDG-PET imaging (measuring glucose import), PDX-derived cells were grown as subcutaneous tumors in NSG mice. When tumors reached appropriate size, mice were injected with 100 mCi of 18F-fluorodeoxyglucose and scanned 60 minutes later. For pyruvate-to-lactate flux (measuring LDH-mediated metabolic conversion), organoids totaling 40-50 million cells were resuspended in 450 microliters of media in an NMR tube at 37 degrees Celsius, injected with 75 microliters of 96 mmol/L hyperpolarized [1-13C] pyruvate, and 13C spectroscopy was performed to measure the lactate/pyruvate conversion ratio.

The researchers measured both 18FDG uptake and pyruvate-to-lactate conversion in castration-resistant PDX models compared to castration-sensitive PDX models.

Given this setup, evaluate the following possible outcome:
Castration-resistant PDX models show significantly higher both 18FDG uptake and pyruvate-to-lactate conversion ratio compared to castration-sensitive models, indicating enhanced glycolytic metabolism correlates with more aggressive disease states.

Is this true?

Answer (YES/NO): NO